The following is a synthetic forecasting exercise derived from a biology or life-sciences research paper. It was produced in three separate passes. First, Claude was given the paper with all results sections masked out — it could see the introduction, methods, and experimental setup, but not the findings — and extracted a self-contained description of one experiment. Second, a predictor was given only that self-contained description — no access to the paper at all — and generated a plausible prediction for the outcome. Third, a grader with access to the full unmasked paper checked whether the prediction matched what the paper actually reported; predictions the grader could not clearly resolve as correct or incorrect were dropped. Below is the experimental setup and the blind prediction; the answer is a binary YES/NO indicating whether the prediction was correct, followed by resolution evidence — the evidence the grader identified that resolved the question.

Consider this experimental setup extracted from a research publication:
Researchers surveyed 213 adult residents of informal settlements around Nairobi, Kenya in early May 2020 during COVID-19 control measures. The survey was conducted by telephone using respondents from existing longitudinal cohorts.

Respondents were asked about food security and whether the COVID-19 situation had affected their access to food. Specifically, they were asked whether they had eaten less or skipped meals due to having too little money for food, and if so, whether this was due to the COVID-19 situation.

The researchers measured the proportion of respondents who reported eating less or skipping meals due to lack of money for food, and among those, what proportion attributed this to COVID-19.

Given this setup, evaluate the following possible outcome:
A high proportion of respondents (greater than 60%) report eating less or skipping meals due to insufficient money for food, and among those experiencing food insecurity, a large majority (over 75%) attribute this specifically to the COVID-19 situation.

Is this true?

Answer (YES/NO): YES